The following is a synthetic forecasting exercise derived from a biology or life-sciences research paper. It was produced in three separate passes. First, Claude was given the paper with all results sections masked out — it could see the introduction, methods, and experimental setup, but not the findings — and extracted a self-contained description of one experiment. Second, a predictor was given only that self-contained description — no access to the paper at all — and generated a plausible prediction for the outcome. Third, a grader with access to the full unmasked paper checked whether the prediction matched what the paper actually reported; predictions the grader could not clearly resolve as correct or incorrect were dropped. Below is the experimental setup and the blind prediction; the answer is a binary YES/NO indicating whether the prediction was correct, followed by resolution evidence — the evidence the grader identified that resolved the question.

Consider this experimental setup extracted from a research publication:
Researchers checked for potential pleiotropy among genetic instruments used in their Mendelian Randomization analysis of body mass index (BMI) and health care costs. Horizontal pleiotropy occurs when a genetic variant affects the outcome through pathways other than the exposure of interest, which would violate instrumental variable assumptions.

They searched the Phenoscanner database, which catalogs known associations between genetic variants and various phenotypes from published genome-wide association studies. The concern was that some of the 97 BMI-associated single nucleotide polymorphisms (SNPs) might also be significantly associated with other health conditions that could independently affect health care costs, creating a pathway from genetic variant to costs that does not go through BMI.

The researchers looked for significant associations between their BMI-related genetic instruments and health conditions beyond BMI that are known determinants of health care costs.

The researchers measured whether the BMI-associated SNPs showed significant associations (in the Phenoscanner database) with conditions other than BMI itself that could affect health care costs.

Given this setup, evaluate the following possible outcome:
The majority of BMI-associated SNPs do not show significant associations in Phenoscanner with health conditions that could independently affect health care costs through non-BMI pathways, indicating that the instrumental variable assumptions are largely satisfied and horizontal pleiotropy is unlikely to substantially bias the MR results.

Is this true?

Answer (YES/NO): YES